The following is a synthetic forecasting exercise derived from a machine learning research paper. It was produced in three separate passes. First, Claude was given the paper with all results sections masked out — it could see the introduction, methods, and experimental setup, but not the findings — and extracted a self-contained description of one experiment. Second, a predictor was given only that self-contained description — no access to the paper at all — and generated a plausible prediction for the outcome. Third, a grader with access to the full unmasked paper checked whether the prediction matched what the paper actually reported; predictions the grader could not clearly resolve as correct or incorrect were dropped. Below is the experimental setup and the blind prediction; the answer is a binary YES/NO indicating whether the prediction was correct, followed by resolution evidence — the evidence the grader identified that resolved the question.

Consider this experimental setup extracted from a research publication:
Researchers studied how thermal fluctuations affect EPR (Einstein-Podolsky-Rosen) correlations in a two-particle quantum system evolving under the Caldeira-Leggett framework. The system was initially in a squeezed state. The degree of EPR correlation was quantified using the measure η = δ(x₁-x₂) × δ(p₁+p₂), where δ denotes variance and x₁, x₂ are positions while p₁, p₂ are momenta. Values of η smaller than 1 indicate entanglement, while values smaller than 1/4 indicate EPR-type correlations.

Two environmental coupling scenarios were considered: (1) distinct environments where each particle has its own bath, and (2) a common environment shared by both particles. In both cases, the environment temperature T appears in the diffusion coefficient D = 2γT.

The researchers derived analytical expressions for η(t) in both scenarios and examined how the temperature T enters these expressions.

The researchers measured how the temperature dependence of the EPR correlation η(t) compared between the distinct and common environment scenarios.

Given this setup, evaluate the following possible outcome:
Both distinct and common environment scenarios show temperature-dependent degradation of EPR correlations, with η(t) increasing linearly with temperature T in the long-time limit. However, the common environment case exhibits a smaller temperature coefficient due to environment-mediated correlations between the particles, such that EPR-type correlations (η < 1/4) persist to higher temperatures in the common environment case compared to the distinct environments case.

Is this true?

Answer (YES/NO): NO